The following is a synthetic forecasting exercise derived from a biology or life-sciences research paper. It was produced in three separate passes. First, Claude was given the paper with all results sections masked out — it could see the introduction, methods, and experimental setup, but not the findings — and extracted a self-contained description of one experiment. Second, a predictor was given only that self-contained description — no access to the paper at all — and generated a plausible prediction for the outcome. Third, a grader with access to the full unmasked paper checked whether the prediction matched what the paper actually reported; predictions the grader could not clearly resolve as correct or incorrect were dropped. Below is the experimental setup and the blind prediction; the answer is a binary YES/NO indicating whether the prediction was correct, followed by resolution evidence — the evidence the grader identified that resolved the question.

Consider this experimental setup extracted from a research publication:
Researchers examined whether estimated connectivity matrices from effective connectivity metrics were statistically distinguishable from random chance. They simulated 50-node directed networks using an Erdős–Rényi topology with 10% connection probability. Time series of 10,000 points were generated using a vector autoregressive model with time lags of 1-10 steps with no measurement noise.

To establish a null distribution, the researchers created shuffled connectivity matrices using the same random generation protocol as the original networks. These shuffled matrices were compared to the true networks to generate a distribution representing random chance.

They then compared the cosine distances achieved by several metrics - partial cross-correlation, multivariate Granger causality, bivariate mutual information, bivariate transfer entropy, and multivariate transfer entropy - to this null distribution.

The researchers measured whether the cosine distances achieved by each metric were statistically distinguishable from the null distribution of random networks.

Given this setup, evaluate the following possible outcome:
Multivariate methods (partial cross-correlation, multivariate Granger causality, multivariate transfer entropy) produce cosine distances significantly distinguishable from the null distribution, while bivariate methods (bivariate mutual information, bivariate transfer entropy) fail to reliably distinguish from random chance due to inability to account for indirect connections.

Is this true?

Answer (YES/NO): NO